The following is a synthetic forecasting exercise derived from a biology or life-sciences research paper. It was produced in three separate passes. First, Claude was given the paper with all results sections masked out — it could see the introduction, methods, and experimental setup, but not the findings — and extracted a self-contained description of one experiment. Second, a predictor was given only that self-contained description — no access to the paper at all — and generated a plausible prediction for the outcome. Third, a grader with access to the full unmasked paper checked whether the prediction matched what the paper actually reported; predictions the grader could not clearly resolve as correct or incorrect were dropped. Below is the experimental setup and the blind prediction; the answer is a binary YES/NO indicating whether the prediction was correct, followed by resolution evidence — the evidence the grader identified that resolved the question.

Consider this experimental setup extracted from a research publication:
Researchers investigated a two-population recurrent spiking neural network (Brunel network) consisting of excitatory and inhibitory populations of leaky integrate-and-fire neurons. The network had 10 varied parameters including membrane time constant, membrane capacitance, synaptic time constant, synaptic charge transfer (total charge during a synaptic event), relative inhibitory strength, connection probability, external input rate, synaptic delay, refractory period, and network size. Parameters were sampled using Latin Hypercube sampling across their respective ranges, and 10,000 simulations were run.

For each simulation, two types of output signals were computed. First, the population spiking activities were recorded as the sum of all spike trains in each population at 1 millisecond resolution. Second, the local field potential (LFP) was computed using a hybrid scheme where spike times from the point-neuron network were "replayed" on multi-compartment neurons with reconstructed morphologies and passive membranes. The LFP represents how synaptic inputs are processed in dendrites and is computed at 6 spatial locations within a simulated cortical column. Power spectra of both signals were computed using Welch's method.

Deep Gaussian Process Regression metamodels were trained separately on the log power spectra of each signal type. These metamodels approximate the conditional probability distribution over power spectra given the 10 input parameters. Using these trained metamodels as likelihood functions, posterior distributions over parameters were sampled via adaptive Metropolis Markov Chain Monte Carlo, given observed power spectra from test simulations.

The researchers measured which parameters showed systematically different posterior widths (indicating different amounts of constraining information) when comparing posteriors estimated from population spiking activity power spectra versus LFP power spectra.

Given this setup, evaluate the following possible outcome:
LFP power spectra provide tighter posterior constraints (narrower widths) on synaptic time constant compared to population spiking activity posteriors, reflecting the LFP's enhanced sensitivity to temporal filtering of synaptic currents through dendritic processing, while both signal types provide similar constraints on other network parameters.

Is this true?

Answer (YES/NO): NO